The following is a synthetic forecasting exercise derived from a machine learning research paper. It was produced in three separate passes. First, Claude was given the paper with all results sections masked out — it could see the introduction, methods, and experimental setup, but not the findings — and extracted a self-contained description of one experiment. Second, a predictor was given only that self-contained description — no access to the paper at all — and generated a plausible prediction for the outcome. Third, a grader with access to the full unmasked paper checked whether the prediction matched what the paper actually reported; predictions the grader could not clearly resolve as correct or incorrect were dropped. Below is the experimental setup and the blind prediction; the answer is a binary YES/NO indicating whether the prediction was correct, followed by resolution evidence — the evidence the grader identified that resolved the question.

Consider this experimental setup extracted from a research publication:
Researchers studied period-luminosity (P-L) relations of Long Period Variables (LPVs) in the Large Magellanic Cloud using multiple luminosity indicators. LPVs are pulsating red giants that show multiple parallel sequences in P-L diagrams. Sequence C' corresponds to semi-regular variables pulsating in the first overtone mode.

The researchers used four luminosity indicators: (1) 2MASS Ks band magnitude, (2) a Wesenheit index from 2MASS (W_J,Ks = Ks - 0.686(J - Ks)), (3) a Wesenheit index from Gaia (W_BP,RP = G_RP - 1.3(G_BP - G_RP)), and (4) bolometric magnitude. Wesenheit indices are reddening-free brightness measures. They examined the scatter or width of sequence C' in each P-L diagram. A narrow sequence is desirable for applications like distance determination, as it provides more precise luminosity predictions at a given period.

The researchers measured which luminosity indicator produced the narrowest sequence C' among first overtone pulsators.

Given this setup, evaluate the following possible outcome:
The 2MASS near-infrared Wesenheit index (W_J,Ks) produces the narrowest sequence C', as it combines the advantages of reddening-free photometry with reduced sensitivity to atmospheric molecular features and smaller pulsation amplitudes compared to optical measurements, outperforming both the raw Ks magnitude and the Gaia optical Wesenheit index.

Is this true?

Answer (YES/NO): NO